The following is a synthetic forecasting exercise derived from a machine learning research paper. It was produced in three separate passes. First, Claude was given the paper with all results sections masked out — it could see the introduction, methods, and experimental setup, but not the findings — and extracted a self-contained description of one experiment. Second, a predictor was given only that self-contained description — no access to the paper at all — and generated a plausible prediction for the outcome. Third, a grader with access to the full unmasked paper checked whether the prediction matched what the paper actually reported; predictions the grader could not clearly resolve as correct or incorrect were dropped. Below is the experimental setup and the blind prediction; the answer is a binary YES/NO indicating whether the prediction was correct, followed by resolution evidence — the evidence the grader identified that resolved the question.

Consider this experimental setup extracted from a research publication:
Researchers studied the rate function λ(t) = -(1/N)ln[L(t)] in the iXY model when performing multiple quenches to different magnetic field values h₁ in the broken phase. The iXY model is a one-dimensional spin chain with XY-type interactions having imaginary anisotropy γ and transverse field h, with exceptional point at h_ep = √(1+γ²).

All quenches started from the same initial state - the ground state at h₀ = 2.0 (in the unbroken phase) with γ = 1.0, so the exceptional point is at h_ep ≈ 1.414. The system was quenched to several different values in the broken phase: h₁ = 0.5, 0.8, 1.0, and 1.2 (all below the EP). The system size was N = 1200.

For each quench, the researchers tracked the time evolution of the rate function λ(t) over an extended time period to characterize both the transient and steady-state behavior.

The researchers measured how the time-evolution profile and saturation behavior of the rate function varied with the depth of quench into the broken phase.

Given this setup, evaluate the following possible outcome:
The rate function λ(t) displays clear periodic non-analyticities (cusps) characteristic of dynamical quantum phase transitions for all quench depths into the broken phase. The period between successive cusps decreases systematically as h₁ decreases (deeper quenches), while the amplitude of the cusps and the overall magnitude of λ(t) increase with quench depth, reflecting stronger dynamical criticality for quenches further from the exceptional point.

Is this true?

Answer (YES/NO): NO